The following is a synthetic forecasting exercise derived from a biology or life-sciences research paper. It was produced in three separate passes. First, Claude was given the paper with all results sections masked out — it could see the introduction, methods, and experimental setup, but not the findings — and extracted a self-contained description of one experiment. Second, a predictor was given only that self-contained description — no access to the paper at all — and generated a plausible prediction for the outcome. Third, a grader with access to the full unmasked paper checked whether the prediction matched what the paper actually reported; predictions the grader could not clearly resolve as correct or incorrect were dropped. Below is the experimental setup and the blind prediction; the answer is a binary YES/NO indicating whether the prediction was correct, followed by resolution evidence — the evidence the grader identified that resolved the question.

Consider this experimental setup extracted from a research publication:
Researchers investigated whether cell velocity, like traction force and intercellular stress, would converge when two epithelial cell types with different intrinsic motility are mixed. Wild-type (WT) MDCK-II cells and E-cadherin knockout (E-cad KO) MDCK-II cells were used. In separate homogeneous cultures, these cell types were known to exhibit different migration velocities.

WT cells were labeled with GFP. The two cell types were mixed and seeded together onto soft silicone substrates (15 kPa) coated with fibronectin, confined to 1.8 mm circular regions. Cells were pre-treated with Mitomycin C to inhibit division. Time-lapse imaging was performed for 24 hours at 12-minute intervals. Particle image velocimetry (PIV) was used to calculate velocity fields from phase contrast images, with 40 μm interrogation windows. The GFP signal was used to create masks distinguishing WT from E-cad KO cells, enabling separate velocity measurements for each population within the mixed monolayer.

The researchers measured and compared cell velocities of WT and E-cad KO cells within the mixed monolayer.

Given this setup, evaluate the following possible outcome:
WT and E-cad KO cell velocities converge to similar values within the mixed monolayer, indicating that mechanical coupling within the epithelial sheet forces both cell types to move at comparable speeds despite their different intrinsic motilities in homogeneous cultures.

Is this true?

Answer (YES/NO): YES